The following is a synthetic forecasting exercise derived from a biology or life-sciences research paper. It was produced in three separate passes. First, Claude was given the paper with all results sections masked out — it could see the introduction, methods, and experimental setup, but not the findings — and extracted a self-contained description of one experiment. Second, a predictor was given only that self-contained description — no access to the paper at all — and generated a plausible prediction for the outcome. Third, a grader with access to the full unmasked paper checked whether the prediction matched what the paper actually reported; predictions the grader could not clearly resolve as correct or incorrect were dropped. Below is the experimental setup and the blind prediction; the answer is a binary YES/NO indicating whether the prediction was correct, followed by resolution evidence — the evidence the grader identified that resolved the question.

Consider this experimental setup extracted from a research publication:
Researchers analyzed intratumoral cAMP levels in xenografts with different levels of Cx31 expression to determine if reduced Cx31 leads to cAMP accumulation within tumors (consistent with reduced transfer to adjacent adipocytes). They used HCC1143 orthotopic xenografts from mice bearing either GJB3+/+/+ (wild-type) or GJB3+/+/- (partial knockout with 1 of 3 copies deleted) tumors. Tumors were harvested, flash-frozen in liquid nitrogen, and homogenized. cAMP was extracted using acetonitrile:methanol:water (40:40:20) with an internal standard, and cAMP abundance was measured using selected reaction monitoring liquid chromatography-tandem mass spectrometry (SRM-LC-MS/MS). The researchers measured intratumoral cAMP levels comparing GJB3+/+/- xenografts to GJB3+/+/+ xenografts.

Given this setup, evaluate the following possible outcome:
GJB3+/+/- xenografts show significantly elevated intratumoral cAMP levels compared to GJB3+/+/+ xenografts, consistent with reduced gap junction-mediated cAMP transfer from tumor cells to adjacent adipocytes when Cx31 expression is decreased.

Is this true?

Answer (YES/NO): YES